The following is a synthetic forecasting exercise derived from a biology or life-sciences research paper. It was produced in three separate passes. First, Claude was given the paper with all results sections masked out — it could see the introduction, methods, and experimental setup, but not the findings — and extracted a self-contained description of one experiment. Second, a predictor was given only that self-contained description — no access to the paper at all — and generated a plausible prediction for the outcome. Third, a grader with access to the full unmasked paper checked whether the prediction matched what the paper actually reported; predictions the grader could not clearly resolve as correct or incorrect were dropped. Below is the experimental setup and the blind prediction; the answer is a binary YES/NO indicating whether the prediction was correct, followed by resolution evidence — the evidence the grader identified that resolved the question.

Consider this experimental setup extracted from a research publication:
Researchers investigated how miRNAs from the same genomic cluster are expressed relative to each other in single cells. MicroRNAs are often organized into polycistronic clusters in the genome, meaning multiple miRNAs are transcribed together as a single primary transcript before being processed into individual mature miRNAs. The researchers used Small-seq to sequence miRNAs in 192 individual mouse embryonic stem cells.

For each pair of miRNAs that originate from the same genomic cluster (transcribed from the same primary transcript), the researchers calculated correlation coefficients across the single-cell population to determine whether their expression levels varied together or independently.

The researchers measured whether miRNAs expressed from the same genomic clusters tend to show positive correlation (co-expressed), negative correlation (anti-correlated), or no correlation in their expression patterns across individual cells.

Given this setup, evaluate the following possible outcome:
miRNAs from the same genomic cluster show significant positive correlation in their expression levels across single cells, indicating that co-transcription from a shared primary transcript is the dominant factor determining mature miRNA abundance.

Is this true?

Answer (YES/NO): YES